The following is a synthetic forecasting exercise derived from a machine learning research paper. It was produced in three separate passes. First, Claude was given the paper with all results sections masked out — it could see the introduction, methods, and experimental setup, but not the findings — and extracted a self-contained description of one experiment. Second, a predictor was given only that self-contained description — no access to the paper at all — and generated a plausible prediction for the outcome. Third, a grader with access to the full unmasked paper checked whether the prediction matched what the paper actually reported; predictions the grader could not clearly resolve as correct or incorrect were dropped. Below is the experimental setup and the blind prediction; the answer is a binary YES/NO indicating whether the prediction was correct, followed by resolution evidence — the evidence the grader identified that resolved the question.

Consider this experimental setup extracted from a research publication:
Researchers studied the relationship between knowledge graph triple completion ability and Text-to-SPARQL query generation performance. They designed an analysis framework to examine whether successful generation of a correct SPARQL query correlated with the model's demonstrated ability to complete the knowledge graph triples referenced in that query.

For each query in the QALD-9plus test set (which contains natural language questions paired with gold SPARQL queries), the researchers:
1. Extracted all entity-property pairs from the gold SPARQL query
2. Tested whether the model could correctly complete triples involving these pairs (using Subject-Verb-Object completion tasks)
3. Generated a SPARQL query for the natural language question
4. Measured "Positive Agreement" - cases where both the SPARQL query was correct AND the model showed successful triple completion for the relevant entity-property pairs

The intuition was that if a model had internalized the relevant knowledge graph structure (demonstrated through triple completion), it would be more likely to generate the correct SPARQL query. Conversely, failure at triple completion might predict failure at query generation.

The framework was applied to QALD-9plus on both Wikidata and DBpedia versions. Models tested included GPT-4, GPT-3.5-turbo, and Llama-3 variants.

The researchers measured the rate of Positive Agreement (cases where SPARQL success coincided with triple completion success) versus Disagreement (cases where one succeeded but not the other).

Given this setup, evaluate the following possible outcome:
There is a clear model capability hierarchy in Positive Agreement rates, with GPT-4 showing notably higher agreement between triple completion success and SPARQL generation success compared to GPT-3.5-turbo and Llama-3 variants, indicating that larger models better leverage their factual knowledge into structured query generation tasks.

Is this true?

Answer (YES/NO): NO